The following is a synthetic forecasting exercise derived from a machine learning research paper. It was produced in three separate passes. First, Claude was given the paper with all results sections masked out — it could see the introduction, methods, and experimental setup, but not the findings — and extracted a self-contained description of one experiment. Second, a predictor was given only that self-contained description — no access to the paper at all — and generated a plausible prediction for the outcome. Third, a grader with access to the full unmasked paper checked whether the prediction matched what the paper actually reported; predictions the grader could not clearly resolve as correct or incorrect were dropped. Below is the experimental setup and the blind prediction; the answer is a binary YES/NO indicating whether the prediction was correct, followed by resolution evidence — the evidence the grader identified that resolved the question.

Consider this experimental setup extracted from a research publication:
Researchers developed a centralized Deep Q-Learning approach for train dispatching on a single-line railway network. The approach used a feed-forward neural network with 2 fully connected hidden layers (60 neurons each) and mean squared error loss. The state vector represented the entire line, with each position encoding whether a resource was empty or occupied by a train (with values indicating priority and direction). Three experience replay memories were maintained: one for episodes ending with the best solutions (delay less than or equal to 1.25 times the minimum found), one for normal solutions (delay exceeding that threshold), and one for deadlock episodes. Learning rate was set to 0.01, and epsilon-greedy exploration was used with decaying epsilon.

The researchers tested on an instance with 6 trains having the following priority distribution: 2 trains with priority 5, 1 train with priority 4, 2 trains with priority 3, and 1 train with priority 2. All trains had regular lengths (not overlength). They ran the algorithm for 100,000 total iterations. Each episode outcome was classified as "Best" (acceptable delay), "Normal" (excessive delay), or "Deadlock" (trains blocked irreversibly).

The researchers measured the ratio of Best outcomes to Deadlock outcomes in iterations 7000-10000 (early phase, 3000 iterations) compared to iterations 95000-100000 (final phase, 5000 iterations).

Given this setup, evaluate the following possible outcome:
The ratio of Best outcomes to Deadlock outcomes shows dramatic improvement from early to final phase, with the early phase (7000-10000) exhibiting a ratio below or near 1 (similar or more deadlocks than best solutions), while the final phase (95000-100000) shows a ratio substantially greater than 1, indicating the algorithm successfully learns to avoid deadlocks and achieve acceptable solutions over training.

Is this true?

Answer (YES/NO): YES